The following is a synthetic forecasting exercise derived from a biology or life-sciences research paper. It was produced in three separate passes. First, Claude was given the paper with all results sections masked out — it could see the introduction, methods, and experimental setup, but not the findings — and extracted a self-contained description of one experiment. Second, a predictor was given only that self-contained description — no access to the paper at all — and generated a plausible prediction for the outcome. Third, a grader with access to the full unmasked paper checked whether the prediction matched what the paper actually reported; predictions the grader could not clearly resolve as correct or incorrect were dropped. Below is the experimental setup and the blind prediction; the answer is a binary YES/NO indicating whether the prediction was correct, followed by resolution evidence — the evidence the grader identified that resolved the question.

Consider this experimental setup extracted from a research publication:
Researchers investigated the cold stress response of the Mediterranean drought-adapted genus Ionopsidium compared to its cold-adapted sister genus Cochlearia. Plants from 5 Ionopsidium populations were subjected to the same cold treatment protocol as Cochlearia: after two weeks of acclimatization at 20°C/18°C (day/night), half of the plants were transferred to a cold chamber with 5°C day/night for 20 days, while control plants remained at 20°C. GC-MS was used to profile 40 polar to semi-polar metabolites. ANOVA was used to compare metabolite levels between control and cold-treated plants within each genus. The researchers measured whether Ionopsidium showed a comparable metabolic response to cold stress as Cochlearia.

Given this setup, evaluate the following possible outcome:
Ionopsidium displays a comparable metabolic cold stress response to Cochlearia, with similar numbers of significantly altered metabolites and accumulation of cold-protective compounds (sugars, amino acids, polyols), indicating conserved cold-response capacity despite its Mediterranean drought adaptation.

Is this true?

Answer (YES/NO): YES